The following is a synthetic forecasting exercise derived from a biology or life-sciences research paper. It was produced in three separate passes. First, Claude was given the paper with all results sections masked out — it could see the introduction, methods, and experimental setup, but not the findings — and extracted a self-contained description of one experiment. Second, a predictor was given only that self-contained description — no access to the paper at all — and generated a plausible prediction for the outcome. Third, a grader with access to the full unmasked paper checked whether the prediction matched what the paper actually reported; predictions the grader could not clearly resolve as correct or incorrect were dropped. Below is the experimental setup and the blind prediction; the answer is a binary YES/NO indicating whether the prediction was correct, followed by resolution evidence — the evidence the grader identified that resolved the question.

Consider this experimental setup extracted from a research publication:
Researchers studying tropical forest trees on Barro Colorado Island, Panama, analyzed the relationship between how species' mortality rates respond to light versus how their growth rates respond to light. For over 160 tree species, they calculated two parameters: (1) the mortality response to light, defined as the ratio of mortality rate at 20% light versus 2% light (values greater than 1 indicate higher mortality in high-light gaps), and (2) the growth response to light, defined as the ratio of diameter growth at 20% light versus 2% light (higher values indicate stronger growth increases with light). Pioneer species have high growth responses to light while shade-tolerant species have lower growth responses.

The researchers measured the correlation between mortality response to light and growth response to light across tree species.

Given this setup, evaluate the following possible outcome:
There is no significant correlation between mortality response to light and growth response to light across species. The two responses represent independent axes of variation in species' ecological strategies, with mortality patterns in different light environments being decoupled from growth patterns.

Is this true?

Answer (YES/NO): NO